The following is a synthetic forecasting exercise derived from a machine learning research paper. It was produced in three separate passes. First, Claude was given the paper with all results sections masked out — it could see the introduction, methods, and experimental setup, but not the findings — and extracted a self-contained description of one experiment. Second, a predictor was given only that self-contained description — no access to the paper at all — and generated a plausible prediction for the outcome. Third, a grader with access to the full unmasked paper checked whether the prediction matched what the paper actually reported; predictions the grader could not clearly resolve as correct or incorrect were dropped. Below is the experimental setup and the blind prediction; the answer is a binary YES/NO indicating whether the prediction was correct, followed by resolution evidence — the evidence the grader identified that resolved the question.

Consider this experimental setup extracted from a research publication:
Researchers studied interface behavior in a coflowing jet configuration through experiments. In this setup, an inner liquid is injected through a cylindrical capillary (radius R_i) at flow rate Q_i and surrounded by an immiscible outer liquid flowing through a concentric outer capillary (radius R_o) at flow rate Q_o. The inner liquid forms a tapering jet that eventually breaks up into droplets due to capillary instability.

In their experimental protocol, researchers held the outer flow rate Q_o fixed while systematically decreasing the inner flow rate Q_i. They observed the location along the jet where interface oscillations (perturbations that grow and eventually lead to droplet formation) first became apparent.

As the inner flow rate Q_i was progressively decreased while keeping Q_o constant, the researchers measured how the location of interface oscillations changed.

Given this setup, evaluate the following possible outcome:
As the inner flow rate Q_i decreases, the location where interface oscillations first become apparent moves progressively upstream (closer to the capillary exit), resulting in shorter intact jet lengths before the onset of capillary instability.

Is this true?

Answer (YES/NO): YES